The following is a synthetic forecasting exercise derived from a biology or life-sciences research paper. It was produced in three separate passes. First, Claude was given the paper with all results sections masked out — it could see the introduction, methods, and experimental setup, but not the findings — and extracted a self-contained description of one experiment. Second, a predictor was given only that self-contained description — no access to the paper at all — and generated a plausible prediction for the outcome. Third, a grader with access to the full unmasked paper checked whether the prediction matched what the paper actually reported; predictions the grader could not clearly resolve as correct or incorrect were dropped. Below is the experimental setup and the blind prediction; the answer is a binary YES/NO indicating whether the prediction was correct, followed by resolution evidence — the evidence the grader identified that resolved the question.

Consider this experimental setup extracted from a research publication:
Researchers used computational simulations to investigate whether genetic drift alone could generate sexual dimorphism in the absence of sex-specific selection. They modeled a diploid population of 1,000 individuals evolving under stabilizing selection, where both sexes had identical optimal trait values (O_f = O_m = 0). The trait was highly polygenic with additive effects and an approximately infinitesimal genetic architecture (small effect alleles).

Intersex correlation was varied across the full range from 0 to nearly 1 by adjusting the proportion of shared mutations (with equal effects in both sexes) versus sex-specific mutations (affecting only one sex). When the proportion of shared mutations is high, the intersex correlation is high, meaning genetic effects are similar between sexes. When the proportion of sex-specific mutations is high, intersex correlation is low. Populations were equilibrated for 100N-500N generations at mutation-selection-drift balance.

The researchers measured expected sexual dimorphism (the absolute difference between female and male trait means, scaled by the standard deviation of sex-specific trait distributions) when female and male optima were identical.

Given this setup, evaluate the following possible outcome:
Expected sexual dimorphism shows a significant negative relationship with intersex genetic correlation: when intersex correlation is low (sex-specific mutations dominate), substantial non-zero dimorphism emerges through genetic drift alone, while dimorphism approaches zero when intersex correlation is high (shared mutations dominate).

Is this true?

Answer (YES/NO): NO